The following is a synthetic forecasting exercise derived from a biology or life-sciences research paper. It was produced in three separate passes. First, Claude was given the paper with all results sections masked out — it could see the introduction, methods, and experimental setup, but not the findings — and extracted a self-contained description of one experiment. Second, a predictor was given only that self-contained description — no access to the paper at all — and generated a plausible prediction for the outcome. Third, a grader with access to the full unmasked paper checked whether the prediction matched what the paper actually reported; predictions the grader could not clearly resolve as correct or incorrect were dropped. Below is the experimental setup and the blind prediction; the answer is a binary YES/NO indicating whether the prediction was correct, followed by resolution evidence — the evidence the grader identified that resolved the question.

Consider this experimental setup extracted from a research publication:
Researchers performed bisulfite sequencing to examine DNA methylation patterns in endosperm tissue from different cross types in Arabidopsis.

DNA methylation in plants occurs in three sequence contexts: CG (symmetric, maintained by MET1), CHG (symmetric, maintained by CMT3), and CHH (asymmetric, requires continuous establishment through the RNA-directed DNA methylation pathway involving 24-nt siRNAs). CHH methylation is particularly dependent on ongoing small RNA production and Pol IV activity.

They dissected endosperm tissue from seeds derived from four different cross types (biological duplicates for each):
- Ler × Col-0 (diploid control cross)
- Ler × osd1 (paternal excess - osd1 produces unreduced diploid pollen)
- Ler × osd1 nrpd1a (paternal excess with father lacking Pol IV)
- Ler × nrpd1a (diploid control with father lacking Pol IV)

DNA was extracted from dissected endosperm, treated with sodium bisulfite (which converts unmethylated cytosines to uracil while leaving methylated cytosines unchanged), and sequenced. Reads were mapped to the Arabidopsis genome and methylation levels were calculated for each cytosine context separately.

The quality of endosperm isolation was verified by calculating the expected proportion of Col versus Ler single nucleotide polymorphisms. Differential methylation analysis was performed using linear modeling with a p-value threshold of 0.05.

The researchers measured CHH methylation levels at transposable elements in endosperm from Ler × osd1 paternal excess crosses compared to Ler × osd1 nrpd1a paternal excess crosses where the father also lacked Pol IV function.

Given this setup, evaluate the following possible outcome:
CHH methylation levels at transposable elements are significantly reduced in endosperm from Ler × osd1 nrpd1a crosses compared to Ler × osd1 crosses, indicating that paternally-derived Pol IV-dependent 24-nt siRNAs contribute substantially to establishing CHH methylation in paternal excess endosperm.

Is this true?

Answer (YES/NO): NO